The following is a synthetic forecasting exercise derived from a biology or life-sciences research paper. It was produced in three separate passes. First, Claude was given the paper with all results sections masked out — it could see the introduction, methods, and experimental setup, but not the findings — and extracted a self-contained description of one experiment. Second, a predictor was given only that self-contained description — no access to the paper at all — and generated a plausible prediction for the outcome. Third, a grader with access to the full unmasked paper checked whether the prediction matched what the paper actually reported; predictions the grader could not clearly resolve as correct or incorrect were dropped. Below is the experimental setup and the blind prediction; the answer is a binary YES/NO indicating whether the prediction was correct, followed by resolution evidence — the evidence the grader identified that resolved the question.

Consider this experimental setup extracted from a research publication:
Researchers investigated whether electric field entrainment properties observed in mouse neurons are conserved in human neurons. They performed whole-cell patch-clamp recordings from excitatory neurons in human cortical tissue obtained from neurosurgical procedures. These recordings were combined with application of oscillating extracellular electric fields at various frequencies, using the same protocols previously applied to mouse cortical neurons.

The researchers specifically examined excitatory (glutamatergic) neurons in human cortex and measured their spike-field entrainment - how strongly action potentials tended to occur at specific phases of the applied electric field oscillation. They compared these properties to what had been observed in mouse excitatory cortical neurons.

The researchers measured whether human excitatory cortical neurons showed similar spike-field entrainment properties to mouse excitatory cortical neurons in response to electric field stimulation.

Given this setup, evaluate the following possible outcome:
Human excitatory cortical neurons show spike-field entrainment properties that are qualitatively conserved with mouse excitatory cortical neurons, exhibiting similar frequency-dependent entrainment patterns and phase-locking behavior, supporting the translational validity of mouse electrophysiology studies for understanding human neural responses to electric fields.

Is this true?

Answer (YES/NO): NO